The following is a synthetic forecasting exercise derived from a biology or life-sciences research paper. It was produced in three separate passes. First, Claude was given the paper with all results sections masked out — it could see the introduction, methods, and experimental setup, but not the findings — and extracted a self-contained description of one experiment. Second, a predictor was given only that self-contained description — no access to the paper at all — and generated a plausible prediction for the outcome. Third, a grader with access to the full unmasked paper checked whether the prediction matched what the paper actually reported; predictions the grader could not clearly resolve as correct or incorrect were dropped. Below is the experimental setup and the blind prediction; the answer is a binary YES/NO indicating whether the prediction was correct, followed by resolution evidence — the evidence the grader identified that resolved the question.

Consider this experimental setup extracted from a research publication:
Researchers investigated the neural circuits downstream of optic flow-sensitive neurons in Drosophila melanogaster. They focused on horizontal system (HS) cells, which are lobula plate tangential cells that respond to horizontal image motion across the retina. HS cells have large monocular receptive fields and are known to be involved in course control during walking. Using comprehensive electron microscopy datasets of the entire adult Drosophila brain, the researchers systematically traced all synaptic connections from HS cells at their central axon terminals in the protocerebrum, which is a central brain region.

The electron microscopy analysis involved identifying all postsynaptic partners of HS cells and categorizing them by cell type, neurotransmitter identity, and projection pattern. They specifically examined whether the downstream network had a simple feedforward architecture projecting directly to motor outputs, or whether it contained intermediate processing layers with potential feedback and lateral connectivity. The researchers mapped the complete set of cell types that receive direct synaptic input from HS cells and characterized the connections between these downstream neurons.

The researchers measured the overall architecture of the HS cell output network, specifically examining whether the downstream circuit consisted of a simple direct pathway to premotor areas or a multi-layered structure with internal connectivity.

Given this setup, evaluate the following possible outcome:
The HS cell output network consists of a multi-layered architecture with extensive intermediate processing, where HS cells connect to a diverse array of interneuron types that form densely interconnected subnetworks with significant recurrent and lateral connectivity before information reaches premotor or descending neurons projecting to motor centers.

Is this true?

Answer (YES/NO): YES